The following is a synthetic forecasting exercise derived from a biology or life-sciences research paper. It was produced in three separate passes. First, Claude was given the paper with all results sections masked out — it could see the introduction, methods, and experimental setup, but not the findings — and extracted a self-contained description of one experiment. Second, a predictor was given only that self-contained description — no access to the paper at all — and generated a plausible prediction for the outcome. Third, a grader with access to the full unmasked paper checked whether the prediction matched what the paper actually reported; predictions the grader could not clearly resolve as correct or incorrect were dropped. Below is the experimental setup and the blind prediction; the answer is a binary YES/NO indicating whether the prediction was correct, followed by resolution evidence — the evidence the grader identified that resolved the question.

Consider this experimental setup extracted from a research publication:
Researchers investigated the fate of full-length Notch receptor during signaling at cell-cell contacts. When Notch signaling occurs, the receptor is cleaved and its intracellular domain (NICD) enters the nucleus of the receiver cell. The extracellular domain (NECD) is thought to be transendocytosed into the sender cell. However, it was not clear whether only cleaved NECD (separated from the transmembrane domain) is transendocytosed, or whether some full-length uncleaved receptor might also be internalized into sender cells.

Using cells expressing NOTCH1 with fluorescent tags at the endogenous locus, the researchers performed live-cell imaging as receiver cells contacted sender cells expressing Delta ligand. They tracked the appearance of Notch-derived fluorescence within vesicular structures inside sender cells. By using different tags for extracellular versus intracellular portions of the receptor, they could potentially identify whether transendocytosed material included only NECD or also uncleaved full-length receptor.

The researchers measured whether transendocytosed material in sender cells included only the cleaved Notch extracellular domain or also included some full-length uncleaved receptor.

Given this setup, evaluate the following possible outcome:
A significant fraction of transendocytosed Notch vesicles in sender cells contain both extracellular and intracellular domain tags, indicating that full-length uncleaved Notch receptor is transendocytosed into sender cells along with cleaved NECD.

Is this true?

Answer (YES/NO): YES